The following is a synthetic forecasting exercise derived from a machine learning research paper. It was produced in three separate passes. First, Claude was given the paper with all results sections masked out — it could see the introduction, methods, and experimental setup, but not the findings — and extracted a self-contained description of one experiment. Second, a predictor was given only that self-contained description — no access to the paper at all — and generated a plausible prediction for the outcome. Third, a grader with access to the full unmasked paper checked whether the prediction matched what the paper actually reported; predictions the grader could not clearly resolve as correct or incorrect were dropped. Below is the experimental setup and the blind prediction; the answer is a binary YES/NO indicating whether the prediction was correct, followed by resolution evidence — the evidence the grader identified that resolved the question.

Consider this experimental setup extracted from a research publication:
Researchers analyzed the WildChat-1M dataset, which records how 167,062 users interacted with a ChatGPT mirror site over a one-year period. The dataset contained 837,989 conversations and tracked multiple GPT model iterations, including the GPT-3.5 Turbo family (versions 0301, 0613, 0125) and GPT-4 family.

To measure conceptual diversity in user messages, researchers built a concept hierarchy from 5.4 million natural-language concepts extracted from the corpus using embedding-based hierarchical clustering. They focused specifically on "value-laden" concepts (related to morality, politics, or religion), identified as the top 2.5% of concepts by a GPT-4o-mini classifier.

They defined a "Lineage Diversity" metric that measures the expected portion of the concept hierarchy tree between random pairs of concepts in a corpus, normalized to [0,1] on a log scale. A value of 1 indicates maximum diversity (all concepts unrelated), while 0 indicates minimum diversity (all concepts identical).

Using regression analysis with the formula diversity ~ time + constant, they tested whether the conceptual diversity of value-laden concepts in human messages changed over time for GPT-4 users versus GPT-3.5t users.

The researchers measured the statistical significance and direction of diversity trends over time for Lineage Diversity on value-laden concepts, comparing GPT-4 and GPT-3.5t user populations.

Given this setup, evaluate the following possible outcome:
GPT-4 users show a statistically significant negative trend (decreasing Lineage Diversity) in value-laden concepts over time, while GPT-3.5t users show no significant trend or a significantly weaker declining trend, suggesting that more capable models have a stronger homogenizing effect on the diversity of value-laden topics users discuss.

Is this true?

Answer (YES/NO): NO